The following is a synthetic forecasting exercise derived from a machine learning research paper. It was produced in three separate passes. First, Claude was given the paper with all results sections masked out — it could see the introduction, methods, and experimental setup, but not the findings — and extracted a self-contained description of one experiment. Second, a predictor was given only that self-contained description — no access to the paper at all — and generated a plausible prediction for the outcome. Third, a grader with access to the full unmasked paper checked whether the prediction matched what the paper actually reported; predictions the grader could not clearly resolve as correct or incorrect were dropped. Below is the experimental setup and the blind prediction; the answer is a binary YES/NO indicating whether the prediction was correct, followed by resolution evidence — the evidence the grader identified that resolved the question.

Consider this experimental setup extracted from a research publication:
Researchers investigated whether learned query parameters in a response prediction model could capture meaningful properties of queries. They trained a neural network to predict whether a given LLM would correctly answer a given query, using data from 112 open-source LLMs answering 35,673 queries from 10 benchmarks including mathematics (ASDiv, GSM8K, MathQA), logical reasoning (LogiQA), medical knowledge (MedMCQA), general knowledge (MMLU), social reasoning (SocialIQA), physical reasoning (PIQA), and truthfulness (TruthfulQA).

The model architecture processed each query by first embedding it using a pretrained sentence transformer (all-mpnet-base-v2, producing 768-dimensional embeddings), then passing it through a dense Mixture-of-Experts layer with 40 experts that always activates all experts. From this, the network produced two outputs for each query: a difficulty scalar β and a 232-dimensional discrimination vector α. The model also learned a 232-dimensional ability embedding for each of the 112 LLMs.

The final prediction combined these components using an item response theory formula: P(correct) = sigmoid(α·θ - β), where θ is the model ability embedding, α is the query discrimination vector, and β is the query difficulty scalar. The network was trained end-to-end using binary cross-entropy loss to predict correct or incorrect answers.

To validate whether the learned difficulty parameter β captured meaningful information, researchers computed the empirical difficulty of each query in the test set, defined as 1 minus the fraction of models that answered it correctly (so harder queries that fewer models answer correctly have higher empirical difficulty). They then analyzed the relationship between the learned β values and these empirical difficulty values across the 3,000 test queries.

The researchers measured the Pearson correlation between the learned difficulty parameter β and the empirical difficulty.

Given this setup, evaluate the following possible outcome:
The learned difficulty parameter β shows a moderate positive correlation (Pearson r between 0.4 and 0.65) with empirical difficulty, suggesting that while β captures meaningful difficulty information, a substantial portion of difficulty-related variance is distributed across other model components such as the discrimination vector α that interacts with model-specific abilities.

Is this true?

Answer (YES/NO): NO